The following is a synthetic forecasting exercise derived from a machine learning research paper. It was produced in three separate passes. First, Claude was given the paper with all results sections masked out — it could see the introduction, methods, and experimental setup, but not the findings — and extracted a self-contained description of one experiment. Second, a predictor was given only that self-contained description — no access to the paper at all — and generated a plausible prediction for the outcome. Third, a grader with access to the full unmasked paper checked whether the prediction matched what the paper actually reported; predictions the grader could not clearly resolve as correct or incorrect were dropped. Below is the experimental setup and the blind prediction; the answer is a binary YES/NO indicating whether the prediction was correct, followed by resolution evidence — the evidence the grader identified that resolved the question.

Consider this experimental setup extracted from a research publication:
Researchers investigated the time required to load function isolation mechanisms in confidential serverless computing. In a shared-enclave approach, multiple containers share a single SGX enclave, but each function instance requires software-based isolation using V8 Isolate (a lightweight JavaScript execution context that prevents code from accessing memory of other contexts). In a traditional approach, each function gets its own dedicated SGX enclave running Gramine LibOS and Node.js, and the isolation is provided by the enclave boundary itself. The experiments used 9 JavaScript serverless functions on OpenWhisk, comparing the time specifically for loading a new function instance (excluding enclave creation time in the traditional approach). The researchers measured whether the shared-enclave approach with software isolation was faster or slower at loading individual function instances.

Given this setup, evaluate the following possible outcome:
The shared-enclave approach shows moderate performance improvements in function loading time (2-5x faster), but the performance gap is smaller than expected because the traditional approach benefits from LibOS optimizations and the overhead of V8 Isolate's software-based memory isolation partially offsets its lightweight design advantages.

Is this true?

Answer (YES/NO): NO